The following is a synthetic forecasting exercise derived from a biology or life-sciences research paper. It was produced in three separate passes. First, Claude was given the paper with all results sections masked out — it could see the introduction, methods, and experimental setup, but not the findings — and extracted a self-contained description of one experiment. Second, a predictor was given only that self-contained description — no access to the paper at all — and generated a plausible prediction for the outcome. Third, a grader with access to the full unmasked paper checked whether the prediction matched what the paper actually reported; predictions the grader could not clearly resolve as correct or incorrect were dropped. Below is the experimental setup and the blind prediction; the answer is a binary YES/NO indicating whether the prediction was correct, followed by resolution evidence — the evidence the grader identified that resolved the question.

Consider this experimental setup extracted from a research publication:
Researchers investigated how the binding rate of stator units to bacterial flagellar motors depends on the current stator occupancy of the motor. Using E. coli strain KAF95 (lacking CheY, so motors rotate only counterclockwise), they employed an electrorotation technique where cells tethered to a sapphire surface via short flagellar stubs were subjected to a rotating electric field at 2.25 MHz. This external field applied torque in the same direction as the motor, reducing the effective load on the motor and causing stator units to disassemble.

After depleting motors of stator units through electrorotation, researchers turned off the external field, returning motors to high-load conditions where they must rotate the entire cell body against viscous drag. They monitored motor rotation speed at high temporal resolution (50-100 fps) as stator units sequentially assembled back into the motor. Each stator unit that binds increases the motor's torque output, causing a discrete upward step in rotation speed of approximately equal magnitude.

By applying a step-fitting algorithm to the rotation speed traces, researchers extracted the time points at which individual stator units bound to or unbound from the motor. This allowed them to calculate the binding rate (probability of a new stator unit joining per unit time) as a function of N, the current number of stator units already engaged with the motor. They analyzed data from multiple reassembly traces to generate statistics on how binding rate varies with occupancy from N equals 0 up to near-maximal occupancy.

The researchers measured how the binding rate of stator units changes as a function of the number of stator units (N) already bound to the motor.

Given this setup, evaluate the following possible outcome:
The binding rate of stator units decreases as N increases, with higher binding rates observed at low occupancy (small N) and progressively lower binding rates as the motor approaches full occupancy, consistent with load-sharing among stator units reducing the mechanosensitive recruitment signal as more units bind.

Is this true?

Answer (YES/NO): NO